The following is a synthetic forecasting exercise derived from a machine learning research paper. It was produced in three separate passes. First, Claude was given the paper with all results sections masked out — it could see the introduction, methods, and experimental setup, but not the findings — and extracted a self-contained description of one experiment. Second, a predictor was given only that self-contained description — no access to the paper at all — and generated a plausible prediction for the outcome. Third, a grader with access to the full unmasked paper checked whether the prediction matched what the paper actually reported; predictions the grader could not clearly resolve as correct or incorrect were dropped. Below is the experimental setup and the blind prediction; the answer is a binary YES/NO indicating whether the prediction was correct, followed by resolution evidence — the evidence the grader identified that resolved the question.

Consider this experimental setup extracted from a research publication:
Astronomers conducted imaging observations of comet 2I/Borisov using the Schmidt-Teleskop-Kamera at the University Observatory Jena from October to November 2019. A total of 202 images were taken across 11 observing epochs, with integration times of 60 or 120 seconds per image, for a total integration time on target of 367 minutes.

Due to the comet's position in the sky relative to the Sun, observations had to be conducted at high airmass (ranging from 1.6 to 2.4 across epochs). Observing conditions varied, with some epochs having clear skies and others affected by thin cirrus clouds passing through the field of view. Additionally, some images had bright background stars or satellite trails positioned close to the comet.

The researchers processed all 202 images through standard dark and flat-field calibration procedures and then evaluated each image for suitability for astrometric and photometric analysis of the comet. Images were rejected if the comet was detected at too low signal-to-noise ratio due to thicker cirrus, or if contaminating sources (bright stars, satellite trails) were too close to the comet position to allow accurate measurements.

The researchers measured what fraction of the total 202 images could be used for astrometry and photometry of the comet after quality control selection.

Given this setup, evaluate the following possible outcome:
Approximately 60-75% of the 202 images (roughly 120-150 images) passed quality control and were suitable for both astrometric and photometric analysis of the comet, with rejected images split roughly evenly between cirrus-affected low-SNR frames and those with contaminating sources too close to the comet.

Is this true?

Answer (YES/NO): NO